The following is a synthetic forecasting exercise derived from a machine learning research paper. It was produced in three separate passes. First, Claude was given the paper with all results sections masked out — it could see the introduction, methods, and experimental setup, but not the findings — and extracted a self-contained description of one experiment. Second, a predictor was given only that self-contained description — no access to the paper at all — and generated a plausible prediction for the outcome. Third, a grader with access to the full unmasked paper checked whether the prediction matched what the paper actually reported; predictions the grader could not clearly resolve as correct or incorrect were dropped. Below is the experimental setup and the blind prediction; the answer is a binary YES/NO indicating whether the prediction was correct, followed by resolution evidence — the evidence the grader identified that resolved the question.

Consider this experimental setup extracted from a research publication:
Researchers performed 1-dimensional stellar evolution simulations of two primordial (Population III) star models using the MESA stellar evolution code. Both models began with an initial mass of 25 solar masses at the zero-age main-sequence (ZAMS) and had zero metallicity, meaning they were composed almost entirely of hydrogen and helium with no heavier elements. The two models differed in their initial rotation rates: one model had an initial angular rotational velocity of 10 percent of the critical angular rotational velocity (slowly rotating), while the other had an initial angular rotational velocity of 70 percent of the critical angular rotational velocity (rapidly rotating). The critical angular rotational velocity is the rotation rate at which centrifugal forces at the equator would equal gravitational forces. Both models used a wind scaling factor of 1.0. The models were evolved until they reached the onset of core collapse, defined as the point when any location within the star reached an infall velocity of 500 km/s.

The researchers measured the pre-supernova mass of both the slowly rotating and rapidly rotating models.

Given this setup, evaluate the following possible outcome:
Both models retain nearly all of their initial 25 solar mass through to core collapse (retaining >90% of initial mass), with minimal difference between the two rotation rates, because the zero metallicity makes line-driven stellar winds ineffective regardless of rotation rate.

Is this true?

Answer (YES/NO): NO